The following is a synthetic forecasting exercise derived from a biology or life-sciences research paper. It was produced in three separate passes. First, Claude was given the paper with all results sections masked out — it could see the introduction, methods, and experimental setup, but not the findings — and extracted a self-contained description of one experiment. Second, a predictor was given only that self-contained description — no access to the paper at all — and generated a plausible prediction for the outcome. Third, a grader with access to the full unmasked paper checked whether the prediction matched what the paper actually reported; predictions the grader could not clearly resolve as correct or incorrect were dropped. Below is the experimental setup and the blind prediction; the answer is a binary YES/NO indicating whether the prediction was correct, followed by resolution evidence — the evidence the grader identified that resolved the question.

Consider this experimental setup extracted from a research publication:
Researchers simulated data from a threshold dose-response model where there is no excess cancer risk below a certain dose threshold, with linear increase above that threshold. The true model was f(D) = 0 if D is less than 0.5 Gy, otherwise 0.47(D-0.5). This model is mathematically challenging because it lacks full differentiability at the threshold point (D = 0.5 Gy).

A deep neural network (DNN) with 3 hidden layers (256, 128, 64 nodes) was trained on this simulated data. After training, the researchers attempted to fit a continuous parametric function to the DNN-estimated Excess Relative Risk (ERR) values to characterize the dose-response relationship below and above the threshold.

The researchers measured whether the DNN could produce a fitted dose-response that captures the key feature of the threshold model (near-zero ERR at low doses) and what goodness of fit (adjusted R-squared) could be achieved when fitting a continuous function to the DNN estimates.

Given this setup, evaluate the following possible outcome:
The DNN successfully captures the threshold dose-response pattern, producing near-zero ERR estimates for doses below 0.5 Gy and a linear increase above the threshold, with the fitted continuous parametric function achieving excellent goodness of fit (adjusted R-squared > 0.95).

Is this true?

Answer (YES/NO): NO